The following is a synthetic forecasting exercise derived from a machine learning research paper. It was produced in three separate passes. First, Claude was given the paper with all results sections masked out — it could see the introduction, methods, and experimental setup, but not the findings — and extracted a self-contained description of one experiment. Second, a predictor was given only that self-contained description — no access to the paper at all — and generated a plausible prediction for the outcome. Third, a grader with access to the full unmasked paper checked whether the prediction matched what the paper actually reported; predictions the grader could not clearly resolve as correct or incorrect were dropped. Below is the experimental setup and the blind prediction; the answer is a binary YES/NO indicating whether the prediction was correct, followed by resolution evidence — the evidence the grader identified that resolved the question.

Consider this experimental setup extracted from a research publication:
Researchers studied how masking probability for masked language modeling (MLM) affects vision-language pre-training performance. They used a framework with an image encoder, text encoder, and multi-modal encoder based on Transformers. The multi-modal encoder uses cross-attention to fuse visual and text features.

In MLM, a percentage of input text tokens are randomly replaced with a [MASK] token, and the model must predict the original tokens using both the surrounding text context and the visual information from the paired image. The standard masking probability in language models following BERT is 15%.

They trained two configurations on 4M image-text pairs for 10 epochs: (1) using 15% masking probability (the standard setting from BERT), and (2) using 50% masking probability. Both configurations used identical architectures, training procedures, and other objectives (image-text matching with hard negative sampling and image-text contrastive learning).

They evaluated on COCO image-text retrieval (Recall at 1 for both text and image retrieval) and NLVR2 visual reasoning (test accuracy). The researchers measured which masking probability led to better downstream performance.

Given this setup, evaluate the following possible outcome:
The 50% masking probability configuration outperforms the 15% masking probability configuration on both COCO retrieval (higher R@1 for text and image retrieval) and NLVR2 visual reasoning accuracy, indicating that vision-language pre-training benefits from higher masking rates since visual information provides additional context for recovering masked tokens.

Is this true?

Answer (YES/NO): YES